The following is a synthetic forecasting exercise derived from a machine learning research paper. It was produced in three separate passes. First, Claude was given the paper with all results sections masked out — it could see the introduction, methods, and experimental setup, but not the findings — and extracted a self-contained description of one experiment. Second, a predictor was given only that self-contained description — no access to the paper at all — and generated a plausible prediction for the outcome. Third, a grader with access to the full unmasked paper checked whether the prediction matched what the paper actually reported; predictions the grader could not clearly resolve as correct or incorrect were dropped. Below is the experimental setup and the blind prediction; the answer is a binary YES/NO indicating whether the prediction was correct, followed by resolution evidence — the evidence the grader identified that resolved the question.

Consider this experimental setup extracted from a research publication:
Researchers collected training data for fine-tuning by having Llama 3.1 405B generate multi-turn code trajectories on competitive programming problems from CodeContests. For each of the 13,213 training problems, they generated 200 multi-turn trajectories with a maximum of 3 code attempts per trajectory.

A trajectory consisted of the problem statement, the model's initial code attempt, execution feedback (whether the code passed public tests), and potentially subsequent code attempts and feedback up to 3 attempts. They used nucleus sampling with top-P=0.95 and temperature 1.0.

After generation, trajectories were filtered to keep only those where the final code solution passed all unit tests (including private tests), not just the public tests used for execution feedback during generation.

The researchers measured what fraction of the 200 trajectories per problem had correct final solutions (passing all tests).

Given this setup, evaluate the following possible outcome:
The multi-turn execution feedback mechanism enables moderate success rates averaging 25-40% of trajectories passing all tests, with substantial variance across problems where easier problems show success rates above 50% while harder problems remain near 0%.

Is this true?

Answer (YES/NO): NO